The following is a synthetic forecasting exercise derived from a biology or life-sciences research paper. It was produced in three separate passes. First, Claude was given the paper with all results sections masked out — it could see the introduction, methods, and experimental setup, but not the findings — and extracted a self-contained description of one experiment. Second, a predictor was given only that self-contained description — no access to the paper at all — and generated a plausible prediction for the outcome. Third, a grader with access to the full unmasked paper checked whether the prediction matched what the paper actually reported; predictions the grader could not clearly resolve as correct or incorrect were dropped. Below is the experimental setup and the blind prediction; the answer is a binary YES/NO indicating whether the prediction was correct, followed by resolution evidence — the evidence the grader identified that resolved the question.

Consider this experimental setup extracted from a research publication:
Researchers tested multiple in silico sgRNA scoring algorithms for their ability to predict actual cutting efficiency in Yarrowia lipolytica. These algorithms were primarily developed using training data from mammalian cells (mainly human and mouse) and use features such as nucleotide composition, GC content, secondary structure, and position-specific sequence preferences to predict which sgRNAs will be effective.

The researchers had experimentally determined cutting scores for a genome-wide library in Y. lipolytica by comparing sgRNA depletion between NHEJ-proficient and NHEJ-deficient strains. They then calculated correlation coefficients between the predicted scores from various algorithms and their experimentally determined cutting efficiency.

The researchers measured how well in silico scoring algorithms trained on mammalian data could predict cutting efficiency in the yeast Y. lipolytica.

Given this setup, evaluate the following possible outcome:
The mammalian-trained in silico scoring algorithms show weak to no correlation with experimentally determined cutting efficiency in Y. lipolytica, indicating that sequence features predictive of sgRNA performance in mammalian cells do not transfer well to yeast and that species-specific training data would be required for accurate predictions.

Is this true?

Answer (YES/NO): YES